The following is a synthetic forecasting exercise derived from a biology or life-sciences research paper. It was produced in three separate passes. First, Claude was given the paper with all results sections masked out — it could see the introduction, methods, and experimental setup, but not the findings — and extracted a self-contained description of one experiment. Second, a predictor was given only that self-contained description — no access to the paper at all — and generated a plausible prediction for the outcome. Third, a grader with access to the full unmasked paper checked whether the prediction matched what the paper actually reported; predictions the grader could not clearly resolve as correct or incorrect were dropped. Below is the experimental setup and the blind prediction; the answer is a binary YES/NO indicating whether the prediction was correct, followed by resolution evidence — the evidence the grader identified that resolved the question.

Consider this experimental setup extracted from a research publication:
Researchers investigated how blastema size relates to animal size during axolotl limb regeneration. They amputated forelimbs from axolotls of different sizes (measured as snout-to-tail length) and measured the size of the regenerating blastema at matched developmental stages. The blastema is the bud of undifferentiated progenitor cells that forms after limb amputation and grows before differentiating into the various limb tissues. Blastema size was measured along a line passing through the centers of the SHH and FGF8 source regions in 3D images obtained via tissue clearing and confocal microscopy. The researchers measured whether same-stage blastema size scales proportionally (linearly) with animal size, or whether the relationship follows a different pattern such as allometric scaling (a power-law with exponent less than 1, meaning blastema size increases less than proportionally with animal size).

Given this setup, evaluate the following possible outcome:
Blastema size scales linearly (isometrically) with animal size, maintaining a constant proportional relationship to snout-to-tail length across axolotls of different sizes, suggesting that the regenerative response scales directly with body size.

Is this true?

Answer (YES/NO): NO